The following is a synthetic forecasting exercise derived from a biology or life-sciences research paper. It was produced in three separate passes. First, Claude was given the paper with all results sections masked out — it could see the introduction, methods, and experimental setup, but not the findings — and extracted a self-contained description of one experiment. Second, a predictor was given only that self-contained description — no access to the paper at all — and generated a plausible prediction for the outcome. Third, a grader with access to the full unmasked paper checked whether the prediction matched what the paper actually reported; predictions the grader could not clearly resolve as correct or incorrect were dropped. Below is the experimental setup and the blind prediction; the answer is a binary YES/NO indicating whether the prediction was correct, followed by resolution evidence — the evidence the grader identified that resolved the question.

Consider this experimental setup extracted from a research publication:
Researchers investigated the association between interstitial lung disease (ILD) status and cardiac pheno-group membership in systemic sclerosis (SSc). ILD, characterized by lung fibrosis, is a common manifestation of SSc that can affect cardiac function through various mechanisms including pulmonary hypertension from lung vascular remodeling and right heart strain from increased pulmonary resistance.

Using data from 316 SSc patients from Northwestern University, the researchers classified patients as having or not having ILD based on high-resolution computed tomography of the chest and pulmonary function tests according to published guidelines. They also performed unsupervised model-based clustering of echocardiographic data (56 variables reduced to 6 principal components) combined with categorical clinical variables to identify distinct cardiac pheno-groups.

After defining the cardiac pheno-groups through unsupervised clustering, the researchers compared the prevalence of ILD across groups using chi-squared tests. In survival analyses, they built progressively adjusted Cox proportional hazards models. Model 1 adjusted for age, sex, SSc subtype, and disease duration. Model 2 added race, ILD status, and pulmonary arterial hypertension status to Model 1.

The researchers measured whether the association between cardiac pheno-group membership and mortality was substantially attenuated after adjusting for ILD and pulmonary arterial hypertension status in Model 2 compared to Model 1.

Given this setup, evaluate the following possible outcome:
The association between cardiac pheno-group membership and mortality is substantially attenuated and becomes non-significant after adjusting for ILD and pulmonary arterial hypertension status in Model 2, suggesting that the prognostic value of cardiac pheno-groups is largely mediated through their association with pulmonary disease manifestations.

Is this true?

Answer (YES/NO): NO